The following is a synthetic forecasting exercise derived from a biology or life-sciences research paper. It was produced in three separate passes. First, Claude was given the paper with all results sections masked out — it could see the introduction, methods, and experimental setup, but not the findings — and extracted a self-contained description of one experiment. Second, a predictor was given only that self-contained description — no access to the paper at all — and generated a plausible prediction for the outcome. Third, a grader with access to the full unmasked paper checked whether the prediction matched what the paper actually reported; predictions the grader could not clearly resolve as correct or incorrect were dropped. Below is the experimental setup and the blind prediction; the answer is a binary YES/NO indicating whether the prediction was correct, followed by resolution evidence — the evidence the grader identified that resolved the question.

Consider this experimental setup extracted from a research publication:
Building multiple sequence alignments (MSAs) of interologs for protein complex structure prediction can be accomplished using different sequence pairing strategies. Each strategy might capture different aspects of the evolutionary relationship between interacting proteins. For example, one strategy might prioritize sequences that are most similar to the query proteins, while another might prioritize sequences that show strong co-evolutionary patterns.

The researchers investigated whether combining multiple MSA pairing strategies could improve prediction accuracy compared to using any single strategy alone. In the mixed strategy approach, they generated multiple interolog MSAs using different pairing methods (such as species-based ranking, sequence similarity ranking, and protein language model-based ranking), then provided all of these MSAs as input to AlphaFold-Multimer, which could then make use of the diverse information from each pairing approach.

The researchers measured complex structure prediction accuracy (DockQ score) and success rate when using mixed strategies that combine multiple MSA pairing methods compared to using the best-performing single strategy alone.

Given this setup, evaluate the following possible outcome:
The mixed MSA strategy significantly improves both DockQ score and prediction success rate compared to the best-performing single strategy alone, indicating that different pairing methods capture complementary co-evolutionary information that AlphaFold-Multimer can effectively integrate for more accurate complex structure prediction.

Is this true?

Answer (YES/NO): YES